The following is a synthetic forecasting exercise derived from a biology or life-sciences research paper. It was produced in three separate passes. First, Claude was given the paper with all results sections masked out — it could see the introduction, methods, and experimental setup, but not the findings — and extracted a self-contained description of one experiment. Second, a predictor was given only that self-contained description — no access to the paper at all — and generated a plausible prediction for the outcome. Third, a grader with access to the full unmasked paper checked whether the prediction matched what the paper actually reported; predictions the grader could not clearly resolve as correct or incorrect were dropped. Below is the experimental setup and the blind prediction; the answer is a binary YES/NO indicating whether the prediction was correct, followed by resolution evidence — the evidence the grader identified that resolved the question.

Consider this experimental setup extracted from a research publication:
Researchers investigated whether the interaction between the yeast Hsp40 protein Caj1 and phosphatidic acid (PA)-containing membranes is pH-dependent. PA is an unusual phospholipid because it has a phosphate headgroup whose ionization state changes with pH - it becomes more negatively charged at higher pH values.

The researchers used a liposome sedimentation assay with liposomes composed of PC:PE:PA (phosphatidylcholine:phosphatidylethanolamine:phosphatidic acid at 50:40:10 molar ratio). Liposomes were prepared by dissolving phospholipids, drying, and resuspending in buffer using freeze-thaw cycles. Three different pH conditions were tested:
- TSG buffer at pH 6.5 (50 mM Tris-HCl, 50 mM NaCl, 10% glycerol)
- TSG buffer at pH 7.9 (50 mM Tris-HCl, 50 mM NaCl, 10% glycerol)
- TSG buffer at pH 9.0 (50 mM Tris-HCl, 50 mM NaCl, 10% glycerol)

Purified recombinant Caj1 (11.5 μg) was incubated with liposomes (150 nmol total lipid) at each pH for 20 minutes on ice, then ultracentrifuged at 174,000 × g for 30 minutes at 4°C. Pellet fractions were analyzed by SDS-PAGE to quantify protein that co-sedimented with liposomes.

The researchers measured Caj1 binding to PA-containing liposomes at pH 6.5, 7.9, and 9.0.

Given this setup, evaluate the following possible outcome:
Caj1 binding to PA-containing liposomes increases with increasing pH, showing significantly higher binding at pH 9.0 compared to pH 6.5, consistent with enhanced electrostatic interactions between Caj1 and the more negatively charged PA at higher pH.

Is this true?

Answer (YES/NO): YES